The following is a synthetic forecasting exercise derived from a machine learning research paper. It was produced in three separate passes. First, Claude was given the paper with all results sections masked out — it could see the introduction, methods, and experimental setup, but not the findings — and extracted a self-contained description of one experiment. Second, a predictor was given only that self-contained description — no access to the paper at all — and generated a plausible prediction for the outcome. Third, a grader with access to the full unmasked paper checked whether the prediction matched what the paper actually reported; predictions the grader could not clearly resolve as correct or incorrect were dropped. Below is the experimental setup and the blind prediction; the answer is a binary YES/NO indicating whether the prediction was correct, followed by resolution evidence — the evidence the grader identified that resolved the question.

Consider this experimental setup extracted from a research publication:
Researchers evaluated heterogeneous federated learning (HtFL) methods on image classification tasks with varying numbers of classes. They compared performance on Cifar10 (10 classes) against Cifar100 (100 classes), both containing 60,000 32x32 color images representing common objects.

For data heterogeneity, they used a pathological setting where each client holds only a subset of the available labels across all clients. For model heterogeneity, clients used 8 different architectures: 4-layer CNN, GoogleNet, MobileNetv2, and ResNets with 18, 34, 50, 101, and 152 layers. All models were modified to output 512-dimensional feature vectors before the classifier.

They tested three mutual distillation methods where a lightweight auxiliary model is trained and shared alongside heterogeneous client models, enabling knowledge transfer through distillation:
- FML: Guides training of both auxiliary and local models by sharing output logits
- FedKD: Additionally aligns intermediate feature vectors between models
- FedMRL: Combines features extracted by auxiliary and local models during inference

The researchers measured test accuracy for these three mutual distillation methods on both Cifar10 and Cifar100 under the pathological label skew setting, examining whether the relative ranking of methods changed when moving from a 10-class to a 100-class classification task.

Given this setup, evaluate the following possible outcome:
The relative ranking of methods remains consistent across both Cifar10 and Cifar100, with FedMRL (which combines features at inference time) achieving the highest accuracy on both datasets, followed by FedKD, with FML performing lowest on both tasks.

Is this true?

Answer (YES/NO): YES